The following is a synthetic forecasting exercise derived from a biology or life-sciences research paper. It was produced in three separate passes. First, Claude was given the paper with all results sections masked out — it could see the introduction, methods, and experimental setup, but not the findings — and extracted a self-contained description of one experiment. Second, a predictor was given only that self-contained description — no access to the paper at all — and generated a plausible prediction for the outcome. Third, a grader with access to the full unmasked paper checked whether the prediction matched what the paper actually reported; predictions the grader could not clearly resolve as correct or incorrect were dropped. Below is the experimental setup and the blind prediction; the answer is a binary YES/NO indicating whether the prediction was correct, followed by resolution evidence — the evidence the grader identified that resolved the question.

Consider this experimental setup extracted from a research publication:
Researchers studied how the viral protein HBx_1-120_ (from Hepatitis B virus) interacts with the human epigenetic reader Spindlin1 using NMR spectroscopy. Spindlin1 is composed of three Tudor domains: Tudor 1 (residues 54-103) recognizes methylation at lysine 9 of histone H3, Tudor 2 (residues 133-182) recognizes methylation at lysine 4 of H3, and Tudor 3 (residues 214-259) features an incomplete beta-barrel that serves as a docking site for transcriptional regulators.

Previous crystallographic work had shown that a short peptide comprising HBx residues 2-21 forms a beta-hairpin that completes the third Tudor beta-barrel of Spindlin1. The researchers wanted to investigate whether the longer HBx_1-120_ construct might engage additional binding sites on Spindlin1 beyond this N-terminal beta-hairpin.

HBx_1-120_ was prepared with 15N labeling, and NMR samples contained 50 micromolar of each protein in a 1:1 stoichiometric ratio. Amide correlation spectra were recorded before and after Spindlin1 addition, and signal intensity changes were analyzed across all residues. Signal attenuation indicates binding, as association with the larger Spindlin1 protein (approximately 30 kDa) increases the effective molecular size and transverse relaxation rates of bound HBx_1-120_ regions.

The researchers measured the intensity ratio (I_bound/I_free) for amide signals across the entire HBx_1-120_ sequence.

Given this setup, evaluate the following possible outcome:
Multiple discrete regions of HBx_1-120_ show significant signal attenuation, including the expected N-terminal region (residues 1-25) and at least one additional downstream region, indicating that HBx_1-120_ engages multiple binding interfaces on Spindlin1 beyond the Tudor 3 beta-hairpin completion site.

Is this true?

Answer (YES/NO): YES